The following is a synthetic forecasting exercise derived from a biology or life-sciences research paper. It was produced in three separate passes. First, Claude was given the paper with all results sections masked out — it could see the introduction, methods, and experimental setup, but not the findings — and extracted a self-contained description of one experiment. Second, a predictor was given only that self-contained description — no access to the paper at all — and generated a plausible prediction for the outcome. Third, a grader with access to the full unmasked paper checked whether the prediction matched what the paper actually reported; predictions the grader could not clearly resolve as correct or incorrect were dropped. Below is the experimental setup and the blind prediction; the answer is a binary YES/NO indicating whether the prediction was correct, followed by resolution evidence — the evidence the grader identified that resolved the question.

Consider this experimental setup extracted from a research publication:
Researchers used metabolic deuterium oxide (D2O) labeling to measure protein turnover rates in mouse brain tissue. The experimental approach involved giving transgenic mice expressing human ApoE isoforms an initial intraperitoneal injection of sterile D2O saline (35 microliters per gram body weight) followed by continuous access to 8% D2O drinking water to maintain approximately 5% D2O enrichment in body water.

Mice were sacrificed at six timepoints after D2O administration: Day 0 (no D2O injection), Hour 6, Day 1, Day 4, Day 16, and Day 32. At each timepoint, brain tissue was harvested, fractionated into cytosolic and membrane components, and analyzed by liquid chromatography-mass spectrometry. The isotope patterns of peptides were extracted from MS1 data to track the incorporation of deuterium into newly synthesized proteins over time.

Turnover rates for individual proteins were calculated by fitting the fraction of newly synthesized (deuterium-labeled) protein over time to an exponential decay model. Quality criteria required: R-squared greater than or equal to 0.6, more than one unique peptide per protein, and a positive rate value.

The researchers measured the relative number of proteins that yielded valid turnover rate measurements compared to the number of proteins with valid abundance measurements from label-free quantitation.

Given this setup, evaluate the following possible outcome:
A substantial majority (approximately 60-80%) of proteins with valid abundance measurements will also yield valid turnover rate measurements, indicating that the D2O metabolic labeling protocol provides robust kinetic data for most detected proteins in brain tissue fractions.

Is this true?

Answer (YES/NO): NO